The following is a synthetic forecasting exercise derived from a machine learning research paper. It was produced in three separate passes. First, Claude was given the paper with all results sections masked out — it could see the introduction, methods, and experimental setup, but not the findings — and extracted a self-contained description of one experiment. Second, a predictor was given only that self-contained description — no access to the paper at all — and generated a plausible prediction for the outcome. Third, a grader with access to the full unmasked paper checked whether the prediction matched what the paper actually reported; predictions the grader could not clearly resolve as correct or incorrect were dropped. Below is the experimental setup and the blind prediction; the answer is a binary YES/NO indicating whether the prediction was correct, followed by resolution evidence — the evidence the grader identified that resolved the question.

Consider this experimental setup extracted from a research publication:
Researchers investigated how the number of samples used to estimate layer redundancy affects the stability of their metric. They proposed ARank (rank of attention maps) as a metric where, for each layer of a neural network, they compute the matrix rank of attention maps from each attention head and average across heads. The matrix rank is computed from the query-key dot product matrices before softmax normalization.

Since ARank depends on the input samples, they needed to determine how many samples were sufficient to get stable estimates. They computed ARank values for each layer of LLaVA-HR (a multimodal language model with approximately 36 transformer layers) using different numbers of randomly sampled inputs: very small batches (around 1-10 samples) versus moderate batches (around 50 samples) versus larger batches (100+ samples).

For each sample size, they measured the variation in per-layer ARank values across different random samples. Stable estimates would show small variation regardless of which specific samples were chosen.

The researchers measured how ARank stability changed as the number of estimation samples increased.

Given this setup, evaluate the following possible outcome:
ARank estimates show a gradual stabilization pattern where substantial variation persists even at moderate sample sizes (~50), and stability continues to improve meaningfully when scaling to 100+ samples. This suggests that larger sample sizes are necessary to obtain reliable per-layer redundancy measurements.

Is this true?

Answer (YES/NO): NO